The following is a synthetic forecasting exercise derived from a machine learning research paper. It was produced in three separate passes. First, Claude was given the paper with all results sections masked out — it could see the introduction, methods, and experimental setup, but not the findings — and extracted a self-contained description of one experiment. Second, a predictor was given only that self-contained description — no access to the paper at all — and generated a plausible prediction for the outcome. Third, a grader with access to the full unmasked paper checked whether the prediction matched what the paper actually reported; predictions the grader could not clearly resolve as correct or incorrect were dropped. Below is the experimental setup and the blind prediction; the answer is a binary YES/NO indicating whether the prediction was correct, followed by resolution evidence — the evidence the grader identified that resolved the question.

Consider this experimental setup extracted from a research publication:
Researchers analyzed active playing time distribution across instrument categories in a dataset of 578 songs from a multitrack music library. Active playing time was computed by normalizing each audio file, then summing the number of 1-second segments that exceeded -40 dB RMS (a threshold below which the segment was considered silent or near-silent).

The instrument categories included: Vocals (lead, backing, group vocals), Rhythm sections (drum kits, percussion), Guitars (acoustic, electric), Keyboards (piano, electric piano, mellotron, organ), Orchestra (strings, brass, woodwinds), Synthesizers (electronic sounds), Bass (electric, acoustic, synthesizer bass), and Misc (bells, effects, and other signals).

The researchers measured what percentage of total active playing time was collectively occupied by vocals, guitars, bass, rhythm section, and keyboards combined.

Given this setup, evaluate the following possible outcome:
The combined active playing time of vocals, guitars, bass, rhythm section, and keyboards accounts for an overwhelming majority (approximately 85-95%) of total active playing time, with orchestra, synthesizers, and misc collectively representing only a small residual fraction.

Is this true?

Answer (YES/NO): NO